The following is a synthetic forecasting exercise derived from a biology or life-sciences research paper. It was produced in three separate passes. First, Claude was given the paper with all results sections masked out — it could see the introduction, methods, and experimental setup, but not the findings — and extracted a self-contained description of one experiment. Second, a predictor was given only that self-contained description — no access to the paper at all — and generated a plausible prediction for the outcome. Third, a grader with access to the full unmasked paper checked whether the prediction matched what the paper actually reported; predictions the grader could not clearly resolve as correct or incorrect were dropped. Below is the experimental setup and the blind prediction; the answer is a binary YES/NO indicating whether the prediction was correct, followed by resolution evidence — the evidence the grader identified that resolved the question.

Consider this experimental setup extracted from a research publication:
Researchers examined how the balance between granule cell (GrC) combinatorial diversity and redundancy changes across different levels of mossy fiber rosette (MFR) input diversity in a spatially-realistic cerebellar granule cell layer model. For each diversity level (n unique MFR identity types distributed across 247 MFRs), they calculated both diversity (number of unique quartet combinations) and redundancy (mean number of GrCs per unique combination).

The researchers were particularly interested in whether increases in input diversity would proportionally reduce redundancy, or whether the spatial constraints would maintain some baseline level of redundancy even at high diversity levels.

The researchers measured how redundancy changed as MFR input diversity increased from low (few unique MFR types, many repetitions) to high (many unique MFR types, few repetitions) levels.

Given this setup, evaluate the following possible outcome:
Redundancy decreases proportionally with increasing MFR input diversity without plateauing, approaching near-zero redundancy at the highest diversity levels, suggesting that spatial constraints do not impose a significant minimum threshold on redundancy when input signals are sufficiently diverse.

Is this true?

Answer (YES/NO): NO